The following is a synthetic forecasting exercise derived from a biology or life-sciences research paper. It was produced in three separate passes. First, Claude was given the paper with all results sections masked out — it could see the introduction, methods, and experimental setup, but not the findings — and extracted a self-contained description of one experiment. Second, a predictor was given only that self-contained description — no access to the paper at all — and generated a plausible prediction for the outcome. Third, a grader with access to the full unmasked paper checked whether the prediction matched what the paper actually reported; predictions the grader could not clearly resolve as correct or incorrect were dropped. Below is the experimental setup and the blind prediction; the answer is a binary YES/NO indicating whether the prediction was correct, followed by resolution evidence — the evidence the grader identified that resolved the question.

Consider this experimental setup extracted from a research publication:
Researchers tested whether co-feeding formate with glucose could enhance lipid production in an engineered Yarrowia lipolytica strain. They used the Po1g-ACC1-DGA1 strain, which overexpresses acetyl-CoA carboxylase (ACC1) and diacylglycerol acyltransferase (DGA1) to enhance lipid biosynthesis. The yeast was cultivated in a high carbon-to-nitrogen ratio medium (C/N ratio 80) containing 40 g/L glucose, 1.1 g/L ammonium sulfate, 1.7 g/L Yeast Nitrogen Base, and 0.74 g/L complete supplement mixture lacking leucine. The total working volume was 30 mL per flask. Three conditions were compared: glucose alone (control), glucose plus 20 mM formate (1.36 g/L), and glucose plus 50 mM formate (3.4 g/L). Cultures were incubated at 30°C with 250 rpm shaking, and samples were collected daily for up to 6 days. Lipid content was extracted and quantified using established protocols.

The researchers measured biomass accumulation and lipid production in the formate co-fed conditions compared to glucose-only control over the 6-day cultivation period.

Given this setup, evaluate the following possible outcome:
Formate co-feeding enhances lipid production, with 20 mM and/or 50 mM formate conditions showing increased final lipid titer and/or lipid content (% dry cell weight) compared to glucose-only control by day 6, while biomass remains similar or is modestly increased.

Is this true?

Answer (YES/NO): YES